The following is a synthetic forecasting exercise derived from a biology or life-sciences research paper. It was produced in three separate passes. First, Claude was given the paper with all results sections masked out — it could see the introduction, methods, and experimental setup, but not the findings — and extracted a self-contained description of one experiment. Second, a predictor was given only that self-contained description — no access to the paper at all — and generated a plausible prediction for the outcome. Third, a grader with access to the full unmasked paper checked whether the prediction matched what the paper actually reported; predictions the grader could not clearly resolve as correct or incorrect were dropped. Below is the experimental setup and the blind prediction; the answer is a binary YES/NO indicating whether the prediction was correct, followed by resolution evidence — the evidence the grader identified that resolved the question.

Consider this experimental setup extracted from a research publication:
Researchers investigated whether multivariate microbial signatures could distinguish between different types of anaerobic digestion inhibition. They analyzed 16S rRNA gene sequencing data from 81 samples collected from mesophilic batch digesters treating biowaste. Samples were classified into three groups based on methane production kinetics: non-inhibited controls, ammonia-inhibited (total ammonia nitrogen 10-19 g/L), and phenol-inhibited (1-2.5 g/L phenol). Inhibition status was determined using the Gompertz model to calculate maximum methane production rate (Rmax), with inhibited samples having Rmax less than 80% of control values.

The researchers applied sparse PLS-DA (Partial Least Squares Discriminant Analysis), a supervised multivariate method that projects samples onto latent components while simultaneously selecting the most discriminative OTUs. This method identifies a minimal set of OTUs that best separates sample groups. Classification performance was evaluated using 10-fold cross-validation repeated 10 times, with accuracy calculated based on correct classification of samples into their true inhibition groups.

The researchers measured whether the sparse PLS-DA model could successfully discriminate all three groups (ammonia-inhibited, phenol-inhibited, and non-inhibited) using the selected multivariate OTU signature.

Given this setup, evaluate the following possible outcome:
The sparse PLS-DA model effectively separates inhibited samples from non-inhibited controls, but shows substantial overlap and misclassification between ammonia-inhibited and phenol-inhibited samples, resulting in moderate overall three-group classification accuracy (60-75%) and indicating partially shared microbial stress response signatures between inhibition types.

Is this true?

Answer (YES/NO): NO